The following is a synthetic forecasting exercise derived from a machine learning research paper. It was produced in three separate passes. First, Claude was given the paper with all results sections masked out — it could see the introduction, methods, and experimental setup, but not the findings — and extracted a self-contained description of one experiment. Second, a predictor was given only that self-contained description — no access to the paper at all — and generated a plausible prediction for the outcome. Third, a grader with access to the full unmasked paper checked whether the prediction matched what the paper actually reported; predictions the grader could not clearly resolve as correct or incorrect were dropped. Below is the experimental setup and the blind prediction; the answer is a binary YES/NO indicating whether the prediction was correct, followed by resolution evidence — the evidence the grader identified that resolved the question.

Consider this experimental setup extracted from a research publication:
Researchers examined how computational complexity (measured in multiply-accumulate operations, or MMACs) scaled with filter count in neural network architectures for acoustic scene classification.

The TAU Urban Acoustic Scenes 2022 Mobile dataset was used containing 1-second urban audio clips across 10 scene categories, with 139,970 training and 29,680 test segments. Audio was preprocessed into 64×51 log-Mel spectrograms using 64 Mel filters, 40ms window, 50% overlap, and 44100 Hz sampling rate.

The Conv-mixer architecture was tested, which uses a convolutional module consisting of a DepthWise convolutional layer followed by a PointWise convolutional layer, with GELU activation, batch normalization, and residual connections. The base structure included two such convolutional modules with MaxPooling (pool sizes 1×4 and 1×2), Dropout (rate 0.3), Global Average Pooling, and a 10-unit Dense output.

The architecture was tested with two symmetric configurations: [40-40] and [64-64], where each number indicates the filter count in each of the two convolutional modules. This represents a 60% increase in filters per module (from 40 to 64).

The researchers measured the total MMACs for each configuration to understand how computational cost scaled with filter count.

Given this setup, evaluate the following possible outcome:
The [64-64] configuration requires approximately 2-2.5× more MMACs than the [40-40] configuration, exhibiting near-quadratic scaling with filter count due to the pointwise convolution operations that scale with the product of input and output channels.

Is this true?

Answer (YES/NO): YES